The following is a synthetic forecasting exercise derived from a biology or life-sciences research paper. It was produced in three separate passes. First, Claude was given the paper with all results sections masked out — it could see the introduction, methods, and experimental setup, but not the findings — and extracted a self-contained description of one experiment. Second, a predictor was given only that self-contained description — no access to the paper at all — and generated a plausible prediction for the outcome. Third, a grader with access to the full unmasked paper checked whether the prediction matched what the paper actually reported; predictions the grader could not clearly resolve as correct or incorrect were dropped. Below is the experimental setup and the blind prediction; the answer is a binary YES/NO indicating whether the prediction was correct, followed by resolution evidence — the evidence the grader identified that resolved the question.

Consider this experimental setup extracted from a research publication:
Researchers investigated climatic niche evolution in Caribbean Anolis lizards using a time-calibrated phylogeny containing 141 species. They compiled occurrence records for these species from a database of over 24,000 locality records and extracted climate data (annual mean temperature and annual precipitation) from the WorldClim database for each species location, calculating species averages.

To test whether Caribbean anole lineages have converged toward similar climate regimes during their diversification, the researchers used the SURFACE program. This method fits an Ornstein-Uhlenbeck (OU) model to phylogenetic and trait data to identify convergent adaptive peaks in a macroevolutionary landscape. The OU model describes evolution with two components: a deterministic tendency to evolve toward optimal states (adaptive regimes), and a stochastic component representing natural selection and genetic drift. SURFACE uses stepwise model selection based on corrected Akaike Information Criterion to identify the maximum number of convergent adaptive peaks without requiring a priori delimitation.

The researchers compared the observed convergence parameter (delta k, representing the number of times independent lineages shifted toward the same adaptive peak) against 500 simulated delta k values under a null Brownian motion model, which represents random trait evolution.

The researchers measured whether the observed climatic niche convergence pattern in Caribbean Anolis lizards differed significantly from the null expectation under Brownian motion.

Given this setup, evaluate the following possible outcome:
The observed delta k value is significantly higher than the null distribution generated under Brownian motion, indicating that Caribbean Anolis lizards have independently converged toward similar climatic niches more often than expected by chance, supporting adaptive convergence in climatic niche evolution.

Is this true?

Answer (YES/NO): YES